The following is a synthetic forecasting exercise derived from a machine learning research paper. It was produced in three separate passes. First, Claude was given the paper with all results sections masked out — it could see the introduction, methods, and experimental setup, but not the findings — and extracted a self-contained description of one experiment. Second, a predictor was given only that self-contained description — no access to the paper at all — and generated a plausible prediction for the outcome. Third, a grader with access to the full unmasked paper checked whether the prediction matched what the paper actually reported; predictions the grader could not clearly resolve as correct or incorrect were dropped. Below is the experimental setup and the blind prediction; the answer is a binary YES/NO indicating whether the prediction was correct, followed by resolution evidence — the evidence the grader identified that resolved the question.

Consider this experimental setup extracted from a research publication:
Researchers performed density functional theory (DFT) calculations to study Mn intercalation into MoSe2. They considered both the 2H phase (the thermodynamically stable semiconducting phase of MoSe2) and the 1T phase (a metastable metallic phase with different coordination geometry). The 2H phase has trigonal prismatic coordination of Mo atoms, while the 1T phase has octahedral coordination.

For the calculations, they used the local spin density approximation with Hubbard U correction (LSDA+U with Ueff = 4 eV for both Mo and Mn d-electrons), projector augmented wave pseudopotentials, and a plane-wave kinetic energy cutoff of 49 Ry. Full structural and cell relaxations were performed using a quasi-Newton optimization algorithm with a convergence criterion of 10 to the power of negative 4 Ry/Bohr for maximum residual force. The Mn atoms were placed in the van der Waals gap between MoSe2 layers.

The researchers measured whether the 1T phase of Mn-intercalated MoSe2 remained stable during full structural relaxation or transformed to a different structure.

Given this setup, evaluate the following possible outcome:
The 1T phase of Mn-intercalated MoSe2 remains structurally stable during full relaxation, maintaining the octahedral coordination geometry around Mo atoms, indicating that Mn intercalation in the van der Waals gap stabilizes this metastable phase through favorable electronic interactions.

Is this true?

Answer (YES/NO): NO